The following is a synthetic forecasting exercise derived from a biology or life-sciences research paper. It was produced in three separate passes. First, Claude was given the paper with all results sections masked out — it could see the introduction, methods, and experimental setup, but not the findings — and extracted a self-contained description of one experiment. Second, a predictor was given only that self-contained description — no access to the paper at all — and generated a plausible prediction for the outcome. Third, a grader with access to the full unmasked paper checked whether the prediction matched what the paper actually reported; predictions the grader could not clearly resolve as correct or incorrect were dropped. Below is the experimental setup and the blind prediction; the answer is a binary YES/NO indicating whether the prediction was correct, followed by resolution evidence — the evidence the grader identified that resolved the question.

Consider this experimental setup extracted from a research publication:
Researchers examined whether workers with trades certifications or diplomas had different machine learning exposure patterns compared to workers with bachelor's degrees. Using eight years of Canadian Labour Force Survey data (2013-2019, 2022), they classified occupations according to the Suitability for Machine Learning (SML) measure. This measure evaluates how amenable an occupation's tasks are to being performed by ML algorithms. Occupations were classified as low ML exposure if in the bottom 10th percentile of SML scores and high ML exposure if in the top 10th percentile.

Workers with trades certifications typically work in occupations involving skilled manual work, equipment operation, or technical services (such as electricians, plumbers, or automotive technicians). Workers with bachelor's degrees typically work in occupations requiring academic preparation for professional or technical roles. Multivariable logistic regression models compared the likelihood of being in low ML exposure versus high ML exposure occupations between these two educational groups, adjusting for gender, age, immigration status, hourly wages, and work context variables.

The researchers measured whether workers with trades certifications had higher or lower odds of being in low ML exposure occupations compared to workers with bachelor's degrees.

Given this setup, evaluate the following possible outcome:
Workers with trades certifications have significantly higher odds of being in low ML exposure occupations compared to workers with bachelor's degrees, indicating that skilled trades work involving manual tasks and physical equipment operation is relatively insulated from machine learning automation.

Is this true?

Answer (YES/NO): YES